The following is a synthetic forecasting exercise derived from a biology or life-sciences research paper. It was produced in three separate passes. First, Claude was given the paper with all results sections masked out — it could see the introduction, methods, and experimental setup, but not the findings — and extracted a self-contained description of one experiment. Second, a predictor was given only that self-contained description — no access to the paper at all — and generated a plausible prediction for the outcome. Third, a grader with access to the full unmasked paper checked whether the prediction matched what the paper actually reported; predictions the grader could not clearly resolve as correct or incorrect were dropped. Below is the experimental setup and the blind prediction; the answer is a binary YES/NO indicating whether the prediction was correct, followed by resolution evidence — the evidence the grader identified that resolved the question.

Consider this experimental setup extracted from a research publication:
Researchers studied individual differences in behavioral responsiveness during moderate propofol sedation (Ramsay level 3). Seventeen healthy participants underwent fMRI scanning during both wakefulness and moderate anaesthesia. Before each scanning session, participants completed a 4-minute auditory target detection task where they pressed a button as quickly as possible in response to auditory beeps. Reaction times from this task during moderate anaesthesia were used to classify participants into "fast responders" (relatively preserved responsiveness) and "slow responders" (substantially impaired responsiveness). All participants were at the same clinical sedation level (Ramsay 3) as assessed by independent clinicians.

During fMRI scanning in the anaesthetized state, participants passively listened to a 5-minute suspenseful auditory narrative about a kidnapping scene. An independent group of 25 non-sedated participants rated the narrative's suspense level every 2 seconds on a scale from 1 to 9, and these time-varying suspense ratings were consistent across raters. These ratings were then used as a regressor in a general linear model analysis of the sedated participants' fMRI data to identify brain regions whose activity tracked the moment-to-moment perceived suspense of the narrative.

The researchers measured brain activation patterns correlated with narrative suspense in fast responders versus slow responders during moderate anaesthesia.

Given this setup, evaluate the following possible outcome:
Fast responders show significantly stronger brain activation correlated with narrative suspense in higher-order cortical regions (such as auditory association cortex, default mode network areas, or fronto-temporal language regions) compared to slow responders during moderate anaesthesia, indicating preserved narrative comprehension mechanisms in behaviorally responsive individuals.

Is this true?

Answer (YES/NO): NO